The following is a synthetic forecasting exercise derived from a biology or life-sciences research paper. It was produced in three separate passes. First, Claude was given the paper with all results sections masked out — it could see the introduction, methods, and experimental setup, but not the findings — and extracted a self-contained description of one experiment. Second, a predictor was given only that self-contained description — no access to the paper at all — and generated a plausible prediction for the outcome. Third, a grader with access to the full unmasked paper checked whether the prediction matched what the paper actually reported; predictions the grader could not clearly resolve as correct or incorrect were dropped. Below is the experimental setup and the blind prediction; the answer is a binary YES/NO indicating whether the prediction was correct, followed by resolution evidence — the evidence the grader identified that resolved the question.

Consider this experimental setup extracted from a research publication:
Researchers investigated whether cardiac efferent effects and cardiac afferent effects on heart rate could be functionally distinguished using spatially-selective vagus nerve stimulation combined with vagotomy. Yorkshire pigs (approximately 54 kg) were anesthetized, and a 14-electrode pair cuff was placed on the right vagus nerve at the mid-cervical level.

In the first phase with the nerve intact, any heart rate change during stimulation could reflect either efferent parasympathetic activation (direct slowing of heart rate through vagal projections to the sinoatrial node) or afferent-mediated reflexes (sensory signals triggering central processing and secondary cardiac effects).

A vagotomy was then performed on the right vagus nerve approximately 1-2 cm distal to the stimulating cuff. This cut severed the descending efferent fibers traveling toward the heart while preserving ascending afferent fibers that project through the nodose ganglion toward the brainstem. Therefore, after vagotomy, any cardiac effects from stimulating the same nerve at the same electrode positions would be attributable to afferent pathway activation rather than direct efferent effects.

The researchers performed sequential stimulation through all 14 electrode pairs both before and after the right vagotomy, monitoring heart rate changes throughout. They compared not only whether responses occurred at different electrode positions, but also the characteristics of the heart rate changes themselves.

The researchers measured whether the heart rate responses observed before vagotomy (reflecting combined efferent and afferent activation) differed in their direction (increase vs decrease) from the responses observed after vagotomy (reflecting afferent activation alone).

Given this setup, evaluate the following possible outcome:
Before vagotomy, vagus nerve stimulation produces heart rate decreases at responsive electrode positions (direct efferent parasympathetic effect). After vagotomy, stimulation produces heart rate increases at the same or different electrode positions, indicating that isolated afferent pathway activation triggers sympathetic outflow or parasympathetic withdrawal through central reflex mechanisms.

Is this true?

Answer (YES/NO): NO